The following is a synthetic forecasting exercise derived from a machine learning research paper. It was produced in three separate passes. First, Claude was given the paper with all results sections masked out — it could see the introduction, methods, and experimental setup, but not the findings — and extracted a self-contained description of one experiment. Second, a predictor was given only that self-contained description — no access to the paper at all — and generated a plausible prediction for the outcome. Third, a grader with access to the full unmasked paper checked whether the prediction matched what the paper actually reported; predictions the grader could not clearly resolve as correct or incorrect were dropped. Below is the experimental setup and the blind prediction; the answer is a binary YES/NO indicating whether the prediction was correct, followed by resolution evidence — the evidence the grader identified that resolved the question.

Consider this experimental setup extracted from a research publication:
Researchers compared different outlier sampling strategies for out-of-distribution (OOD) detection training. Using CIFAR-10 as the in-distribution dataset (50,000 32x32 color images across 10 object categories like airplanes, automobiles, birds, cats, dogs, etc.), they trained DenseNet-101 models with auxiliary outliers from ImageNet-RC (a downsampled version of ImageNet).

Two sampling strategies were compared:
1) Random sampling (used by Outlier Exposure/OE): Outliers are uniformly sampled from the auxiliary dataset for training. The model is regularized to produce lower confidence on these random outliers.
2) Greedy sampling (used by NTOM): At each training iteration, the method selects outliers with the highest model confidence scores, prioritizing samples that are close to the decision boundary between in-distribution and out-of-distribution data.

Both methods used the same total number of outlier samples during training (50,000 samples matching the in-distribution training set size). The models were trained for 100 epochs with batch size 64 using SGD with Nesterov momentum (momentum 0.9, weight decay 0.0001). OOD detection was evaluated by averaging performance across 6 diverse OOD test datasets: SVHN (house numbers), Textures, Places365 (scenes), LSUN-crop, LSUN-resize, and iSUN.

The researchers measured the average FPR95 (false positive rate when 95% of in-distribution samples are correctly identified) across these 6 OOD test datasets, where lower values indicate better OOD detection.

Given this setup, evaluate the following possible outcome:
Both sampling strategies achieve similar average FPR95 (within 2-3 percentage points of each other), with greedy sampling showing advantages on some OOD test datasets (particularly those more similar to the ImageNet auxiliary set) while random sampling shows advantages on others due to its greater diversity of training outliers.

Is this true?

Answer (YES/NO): NO